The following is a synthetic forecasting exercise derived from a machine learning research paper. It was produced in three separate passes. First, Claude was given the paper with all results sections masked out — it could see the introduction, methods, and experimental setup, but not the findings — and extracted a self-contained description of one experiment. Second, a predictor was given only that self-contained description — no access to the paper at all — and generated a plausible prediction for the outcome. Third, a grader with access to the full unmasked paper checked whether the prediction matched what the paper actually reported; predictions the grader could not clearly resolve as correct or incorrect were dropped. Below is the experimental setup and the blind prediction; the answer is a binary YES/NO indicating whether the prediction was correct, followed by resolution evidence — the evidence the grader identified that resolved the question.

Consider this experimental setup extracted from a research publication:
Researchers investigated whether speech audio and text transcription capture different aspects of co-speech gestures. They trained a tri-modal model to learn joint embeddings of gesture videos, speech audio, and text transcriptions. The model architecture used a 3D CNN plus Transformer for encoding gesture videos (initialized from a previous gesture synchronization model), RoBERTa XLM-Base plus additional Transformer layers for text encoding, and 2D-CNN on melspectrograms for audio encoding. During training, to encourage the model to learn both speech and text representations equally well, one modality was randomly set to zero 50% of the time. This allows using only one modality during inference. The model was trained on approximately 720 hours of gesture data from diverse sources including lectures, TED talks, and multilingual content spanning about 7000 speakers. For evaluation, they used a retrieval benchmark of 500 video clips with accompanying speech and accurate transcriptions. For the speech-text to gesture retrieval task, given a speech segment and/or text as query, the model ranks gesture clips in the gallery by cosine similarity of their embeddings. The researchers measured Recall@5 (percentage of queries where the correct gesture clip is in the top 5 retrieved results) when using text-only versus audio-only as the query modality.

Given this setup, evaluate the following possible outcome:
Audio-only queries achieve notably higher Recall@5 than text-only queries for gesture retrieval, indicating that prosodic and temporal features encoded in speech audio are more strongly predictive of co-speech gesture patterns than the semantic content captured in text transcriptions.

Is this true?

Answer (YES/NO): NO